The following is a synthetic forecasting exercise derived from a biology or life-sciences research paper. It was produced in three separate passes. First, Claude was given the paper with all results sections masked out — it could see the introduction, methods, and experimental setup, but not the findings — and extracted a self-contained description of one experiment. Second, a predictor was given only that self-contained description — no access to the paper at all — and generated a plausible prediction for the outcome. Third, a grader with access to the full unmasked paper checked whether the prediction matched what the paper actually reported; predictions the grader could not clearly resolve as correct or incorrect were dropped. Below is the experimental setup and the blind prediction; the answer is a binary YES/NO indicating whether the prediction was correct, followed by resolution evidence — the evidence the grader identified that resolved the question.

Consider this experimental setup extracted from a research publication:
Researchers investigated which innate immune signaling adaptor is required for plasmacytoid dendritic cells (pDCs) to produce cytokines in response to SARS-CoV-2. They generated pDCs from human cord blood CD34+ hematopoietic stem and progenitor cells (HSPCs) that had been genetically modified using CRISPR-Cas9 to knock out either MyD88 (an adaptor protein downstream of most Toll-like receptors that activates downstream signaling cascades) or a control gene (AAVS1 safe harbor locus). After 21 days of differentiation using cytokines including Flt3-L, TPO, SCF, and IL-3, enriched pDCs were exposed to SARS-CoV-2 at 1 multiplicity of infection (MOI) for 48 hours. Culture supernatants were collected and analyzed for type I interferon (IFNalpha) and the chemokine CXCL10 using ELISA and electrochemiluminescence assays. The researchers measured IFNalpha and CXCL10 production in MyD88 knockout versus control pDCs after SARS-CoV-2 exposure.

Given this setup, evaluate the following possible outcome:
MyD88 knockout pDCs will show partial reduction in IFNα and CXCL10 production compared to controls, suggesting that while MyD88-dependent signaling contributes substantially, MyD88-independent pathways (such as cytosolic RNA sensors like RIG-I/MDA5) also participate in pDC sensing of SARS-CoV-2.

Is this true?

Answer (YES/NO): NO